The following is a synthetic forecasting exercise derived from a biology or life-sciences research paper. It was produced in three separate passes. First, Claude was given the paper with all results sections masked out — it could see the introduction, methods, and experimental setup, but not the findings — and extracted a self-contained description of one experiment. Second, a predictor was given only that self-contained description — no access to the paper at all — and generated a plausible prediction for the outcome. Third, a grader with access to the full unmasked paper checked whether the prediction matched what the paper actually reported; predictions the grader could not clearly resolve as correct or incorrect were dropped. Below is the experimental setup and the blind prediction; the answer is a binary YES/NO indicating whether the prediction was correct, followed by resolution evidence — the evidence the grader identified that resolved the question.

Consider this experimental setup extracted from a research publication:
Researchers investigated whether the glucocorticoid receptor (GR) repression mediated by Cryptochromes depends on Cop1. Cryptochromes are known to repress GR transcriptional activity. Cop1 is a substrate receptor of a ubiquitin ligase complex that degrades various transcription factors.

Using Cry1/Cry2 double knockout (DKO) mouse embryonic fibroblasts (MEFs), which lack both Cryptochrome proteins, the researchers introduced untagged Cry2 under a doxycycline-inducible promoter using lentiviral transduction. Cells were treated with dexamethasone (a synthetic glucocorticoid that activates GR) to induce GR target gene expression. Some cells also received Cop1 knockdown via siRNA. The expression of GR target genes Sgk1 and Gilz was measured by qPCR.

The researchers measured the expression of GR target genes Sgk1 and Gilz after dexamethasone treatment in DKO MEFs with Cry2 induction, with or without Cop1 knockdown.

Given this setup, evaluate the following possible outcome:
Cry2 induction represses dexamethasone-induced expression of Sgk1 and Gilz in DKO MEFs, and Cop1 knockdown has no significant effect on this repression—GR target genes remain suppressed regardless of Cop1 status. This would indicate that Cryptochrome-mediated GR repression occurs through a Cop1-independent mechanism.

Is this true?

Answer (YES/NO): NO